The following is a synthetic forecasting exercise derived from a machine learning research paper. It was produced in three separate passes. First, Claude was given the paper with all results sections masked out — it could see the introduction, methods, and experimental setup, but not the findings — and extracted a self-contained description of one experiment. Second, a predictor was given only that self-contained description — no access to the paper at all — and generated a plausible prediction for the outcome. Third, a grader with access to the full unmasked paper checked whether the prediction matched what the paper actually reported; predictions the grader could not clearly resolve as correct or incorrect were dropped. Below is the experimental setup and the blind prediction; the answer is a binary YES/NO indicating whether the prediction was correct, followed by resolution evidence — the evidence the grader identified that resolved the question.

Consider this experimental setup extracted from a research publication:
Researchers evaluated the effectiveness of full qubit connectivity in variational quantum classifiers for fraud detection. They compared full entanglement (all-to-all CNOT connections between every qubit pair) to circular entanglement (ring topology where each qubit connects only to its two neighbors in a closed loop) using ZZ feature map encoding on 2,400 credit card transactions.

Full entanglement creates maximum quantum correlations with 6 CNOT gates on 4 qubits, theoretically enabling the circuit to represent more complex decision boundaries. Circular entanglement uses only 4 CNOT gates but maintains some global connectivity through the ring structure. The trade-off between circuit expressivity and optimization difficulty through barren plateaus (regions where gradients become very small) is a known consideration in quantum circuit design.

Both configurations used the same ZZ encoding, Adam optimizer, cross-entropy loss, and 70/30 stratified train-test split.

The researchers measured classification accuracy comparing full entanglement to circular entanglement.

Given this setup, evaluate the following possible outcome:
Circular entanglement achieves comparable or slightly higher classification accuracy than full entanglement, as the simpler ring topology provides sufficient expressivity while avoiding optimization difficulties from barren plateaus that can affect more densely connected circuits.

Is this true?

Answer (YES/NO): YES